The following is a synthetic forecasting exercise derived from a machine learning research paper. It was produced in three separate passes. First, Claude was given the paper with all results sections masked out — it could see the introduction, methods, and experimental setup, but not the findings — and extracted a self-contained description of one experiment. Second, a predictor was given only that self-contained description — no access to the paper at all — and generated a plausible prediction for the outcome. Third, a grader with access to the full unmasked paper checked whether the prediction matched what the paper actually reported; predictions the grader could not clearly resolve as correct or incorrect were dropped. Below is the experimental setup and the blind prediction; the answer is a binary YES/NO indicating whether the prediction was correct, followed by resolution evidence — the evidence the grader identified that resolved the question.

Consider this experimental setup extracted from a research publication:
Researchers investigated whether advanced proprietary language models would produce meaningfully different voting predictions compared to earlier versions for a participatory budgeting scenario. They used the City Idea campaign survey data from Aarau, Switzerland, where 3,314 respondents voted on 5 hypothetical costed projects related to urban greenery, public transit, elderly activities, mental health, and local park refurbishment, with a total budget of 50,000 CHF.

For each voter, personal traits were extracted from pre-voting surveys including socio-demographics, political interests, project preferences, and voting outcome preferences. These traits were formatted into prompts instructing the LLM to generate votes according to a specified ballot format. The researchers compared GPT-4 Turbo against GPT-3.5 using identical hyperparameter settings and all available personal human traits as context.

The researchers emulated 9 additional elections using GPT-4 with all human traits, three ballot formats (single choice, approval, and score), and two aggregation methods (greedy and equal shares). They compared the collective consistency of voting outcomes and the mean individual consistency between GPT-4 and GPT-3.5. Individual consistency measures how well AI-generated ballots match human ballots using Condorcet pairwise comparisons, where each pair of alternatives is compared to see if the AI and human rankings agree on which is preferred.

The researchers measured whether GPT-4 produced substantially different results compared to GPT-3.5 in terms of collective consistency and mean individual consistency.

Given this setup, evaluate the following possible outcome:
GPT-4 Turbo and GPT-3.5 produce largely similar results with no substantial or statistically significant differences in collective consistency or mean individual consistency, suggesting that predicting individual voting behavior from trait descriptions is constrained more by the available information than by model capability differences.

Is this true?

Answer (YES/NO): YES